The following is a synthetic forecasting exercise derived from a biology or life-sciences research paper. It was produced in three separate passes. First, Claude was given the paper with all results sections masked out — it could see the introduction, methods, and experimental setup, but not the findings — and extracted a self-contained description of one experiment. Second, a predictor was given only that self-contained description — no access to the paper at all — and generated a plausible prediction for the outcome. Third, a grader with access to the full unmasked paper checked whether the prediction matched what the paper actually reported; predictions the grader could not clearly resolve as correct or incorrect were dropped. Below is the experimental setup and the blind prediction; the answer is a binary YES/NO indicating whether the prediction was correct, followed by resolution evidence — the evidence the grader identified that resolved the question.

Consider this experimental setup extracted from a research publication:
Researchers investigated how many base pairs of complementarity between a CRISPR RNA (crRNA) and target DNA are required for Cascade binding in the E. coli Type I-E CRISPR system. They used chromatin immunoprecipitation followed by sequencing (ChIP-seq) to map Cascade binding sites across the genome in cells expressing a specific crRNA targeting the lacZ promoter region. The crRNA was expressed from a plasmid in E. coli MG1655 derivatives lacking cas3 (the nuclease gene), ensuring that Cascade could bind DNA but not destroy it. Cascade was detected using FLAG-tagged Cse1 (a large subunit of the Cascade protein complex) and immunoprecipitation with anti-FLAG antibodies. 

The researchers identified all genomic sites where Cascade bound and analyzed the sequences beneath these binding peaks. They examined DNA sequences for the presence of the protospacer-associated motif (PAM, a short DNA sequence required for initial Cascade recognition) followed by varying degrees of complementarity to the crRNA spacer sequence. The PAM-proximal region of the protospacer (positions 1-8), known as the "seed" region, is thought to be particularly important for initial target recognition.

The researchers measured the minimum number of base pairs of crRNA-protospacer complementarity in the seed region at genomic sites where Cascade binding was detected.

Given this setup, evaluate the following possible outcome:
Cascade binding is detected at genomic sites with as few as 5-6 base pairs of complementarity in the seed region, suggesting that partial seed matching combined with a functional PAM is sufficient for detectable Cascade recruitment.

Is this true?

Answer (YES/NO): YES